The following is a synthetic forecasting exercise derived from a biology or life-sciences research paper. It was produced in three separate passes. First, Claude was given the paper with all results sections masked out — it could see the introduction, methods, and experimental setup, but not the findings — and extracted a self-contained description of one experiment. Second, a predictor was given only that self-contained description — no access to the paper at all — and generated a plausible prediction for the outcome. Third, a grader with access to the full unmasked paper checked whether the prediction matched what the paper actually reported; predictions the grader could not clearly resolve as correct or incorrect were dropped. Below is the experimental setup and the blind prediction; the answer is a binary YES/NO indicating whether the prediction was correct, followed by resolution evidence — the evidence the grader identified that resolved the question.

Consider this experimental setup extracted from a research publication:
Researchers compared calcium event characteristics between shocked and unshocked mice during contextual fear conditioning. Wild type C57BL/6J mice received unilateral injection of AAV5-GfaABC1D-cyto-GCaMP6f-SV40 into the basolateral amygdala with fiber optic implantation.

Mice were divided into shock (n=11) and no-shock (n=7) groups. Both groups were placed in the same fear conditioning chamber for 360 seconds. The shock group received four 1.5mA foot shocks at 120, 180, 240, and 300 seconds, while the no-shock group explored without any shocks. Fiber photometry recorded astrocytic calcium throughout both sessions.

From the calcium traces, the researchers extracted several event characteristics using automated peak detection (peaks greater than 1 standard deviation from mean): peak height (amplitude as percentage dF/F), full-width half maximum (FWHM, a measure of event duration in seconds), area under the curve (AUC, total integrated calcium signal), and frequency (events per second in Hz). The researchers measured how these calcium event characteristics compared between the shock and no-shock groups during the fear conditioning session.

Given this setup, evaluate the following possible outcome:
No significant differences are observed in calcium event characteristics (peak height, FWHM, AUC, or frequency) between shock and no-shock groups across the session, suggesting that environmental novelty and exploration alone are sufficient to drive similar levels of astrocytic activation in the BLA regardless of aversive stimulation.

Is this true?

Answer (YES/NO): NO